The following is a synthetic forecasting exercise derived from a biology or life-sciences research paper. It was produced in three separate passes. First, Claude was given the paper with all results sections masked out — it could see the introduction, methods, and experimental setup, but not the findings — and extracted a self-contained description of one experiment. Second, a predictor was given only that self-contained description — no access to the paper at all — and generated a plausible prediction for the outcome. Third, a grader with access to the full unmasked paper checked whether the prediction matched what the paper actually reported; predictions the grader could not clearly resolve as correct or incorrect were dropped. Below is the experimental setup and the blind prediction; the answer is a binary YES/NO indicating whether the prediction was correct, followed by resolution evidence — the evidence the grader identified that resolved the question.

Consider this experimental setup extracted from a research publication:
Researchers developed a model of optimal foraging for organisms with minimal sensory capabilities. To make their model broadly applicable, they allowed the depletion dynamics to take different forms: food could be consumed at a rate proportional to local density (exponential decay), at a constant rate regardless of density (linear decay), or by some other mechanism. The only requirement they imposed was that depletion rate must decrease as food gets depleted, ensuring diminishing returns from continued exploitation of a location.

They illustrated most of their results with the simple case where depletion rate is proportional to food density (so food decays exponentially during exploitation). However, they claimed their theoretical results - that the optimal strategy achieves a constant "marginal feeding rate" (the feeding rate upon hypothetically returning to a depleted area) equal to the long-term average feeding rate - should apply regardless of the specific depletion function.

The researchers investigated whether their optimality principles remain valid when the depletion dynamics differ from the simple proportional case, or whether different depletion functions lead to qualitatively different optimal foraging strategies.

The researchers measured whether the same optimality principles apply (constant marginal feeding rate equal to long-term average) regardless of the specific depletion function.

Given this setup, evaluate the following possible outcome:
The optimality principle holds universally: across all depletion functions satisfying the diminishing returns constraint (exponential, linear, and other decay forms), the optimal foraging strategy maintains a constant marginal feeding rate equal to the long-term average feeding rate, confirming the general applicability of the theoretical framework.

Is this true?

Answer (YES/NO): YES